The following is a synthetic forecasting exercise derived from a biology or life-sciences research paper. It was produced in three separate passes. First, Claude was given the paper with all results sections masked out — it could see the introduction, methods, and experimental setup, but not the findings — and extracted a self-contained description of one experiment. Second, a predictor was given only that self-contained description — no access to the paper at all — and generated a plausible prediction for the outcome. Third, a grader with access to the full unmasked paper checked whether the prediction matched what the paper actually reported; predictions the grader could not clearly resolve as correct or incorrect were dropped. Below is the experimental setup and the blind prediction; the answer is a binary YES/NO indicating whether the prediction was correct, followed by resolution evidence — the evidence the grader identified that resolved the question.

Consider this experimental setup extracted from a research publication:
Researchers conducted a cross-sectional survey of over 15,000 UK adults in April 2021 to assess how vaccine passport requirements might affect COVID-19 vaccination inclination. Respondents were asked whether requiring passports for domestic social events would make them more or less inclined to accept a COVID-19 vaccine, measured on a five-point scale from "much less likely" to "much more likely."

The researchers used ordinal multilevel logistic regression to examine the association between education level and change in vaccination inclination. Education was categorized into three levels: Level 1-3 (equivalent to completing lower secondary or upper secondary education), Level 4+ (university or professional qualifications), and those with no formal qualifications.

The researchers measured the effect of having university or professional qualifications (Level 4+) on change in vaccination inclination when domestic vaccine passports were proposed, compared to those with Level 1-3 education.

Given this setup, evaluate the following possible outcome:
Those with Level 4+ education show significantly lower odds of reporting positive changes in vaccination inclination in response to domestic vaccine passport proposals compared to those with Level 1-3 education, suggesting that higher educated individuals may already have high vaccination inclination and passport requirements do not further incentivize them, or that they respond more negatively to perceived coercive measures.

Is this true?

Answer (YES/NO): YES